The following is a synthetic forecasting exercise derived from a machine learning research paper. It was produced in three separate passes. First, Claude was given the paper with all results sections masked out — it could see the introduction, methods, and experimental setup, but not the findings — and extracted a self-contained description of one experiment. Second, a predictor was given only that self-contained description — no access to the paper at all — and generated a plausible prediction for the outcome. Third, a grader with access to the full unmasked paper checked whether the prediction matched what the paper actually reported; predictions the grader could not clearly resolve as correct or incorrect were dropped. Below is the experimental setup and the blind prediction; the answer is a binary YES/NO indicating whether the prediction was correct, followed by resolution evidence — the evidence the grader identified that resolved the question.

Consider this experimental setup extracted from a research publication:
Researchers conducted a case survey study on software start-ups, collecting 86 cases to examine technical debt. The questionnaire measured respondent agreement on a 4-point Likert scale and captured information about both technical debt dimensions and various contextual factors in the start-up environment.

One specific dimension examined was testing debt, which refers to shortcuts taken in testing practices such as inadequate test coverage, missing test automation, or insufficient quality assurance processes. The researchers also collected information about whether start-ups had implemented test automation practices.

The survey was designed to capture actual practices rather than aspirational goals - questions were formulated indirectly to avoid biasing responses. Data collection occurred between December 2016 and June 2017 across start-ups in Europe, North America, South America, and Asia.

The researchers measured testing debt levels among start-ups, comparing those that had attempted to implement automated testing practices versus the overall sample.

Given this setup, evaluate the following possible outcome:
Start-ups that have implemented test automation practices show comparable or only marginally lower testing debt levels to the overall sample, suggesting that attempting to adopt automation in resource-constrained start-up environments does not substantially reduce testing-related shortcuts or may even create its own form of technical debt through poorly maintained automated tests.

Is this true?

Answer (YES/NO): YES